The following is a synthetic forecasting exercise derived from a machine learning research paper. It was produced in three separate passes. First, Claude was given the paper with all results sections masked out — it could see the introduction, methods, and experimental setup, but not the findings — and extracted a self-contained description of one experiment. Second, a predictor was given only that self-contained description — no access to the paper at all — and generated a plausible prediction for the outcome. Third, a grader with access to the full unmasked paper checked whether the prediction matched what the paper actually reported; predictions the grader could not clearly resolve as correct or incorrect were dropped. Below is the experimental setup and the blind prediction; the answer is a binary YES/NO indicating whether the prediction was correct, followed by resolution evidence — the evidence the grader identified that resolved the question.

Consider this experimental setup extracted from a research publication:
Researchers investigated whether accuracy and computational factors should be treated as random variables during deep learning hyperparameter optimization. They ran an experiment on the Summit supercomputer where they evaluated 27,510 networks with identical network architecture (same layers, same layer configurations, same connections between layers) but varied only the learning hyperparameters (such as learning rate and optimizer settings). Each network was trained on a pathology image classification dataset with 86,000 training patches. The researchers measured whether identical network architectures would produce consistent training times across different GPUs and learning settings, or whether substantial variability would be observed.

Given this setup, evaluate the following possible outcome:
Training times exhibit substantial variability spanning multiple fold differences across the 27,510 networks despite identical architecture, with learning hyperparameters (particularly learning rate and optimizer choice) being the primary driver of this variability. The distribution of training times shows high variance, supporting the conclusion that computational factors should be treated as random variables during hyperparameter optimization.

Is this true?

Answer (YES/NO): NO